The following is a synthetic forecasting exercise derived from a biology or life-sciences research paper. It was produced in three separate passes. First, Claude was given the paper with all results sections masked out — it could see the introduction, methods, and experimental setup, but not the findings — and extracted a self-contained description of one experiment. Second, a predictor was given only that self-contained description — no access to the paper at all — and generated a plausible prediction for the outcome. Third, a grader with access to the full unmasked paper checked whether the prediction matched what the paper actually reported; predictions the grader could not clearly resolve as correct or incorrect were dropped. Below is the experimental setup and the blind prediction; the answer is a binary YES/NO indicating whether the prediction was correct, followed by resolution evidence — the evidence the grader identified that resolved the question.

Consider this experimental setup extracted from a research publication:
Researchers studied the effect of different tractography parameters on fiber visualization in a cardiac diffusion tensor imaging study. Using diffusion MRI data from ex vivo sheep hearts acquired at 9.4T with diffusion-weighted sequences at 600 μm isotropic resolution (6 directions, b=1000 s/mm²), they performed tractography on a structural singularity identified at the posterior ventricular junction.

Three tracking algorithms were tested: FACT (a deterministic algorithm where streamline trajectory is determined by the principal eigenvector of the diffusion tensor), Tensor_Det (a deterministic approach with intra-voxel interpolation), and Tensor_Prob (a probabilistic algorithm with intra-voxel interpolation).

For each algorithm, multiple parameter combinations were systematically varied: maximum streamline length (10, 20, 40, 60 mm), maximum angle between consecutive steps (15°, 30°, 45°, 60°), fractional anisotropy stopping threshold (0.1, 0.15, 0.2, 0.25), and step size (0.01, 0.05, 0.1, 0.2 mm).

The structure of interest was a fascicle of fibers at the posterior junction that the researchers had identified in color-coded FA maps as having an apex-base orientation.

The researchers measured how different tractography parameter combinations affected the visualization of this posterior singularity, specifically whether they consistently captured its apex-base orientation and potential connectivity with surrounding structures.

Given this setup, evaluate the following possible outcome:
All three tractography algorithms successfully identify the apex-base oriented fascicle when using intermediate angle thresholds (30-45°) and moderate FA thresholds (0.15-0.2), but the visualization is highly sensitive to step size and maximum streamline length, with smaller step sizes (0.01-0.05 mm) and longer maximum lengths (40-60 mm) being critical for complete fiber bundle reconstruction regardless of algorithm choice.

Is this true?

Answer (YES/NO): NO